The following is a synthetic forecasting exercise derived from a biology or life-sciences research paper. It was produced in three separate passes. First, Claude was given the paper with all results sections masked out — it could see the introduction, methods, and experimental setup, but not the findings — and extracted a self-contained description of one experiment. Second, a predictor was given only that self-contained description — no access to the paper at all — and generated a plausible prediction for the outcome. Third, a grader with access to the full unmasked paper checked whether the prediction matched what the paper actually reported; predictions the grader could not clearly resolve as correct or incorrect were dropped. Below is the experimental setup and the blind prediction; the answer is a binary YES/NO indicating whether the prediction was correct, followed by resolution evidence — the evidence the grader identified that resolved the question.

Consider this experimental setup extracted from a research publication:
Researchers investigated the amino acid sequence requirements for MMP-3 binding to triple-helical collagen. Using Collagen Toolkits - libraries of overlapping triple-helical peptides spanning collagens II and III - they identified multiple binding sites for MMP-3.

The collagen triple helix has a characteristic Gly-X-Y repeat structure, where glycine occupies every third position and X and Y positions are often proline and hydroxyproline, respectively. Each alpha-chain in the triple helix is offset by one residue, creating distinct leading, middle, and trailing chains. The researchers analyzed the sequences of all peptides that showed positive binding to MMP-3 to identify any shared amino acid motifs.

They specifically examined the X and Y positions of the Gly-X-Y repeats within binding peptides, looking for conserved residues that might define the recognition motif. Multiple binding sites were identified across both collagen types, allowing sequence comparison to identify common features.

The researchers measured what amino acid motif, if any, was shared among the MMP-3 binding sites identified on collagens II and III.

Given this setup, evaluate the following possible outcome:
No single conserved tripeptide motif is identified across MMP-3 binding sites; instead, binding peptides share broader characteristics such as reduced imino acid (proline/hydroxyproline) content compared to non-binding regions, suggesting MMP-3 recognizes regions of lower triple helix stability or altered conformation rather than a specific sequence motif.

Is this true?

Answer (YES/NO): NO